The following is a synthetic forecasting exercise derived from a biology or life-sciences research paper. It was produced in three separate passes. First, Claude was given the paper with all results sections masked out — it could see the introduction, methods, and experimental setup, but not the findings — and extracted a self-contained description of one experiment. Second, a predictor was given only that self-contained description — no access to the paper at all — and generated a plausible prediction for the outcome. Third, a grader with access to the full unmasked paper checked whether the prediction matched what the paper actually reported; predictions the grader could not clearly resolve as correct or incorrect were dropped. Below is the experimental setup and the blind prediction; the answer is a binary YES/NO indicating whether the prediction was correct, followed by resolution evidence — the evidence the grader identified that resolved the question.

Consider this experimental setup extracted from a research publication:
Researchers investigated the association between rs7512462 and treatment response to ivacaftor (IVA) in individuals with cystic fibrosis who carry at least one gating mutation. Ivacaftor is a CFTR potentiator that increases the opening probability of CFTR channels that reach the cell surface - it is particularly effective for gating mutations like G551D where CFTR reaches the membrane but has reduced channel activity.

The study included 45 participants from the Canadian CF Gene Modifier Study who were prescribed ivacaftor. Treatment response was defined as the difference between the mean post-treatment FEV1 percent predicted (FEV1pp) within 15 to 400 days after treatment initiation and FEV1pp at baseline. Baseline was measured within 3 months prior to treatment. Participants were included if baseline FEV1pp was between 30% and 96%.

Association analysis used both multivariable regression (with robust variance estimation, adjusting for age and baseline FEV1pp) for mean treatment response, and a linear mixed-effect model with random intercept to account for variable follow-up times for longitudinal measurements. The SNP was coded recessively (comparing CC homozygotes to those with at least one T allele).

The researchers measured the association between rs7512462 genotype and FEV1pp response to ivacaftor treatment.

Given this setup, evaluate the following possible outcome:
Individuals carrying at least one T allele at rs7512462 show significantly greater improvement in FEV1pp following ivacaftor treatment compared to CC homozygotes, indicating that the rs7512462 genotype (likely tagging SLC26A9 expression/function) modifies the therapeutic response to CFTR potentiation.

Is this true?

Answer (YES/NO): NO